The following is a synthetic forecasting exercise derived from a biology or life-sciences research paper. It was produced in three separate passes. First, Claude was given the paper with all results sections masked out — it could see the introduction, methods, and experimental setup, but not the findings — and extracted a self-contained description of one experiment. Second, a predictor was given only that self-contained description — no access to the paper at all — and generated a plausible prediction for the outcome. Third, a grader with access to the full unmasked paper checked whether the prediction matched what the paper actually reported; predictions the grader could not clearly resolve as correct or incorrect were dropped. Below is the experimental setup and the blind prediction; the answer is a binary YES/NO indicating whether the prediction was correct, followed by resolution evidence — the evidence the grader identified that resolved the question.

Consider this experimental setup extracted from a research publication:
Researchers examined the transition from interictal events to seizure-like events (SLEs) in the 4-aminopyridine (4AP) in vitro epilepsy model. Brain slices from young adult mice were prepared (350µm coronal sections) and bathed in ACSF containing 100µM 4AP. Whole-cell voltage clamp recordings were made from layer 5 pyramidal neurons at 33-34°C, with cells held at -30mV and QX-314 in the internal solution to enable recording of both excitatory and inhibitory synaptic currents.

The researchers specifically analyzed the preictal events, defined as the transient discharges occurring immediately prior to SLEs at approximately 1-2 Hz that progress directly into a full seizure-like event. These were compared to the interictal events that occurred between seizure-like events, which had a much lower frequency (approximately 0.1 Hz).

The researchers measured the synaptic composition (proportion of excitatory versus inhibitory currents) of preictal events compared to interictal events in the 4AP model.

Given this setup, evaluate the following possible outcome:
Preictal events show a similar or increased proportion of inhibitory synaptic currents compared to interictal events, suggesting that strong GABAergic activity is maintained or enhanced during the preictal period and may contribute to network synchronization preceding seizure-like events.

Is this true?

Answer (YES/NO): YES